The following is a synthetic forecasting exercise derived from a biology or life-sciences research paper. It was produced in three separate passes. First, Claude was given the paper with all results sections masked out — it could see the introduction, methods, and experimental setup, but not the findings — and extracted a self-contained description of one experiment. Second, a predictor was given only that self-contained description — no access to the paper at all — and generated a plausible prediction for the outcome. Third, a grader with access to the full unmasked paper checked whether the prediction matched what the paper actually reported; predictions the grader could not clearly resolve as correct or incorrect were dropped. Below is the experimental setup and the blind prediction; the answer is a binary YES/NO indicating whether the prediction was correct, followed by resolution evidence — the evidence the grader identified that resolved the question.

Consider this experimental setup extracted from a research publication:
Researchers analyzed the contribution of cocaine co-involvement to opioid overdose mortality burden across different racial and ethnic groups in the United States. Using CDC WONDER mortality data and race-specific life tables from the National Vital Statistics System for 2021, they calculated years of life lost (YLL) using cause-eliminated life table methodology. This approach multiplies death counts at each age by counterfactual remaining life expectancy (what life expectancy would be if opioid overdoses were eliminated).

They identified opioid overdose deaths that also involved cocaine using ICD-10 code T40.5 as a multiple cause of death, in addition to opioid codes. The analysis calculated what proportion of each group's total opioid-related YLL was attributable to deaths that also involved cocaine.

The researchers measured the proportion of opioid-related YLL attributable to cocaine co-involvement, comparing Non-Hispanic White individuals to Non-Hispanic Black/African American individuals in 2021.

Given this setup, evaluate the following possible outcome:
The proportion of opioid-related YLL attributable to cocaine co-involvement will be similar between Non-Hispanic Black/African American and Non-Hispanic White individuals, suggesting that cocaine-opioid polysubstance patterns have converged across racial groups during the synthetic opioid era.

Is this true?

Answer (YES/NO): NO